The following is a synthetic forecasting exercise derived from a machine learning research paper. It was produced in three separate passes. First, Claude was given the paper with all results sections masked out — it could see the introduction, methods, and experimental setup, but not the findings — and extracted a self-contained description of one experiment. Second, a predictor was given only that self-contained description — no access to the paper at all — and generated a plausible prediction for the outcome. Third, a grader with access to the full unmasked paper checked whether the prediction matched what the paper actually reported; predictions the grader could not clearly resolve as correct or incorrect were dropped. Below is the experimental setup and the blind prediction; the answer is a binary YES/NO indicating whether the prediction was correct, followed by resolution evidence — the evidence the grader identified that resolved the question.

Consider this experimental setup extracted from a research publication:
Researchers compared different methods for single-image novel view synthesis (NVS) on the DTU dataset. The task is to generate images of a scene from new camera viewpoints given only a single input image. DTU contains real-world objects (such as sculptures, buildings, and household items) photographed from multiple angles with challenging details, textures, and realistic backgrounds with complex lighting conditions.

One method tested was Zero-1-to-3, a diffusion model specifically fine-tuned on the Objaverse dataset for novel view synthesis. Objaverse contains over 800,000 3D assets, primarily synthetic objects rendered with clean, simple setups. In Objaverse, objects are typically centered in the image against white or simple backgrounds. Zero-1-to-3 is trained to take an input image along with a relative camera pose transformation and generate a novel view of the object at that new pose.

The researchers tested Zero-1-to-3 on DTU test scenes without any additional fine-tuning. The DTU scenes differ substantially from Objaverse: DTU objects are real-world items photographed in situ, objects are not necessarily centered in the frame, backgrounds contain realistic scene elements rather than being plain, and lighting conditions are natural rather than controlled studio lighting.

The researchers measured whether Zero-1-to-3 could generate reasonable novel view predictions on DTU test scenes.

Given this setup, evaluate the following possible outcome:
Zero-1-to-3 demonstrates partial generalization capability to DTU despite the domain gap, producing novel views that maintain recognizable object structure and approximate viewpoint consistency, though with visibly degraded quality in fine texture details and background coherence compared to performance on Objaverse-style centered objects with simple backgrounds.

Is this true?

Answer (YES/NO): NO